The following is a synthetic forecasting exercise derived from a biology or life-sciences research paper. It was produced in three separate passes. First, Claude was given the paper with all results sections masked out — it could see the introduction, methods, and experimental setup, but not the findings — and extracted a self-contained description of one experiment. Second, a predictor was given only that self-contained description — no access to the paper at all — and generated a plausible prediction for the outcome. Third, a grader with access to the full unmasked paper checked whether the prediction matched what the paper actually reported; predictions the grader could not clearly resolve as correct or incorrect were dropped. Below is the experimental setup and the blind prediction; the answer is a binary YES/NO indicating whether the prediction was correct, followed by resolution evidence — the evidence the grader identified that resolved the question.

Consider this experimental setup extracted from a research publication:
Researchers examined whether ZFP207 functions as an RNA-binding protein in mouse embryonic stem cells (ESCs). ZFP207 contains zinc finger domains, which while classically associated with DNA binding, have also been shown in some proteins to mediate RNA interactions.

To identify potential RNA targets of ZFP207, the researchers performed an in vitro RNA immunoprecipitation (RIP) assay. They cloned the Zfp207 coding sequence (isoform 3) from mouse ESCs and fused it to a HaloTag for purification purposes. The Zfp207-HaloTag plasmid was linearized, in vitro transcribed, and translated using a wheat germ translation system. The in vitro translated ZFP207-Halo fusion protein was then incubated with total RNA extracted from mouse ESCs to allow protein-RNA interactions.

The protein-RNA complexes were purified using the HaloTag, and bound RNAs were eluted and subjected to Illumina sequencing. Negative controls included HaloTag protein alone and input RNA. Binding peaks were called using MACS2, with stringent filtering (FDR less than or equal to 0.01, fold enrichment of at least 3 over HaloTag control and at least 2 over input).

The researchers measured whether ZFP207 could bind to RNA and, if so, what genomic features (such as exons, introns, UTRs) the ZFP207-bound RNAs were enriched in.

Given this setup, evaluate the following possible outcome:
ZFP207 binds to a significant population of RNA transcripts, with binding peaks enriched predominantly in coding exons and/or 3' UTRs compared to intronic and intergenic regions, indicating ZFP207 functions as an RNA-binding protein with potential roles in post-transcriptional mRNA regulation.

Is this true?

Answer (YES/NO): YES